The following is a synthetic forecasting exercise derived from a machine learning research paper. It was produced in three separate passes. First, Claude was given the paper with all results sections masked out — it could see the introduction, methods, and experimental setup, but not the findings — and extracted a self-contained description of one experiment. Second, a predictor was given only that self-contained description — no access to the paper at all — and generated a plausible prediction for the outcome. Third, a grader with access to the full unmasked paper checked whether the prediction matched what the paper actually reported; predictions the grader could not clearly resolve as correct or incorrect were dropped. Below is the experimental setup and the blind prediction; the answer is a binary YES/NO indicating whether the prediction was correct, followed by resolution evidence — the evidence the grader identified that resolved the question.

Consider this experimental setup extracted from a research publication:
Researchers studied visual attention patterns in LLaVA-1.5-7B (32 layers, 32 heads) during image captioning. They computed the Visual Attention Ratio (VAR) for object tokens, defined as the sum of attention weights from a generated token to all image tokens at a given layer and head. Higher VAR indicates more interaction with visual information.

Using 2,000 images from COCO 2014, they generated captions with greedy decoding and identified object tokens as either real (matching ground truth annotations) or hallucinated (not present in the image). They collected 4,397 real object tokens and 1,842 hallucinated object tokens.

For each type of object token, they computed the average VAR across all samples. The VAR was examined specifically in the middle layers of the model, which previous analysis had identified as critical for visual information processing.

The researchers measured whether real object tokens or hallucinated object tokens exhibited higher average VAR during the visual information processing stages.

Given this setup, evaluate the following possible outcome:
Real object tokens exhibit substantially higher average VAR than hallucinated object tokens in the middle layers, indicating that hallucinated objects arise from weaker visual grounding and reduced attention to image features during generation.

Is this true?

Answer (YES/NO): YES